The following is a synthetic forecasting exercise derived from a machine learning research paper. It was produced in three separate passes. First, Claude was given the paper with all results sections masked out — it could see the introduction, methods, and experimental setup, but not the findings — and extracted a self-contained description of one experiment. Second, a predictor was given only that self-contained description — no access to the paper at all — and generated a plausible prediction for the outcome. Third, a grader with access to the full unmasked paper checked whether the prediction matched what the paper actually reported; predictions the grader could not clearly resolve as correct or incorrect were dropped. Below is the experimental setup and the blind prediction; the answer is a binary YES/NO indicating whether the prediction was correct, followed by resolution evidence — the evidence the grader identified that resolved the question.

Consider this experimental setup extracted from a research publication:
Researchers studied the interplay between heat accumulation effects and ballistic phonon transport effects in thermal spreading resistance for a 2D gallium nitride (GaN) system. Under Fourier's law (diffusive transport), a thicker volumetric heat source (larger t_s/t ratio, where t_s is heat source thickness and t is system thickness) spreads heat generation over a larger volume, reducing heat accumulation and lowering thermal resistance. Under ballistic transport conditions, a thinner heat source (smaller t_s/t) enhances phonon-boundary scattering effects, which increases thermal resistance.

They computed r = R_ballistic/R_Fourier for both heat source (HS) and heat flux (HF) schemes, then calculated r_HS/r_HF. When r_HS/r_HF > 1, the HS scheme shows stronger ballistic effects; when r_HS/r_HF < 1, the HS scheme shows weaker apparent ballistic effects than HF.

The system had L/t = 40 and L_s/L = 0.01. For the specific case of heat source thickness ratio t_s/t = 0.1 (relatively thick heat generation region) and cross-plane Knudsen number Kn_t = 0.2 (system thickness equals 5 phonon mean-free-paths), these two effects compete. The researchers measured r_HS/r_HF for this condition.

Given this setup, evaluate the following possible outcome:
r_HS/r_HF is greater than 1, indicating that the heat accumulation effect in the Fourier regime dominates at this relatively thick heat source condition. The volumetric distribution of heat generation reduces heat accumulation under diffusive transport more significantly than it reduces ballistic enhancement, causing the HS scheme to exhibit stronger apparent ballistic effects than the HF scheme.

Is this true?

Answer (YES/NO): NO